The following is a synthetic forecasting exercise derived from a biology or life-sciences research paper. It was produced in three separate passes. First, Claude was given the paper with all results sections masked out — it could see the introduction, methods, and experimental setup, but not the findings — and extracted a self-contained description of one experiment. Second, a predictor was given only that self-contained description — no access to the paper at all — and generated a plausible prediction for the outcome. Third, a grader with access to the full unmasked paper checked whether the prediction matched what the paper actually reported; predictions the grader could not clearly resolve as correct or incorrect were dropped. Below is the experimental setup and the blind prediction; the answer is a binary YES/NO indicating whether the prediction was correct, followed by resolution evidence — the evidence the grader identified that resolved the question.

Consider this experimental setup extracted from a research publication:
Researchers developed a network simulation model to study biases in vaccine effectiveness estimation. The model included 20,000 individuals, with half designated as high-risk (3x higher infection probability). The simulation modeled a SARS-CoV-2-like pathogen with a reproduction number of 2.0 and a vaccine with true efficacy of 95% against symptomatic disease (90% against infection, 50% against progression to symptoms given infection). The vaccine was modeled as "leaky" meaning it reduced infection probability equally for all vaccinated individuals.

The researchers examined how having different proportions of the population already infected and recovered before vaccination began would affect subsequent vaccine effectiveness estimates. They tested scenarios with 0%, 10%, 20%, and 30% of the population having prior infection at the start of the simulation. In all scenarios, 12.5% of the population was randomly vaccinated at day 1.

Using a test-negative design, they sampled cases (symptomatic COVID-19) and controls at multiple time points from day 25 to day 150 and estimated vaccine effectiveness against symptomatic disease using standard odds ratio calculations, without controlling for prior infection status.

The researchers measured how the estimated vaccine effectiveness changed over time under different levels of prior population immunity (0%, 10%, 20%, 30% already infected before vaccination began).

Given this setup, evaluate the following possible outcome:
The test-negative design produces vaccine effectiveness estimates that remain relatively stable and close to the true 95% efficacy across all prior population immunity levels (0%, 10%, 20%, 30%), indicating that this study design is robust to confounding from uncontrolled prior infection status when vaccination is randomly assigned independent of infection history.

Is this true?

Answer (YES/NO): NO